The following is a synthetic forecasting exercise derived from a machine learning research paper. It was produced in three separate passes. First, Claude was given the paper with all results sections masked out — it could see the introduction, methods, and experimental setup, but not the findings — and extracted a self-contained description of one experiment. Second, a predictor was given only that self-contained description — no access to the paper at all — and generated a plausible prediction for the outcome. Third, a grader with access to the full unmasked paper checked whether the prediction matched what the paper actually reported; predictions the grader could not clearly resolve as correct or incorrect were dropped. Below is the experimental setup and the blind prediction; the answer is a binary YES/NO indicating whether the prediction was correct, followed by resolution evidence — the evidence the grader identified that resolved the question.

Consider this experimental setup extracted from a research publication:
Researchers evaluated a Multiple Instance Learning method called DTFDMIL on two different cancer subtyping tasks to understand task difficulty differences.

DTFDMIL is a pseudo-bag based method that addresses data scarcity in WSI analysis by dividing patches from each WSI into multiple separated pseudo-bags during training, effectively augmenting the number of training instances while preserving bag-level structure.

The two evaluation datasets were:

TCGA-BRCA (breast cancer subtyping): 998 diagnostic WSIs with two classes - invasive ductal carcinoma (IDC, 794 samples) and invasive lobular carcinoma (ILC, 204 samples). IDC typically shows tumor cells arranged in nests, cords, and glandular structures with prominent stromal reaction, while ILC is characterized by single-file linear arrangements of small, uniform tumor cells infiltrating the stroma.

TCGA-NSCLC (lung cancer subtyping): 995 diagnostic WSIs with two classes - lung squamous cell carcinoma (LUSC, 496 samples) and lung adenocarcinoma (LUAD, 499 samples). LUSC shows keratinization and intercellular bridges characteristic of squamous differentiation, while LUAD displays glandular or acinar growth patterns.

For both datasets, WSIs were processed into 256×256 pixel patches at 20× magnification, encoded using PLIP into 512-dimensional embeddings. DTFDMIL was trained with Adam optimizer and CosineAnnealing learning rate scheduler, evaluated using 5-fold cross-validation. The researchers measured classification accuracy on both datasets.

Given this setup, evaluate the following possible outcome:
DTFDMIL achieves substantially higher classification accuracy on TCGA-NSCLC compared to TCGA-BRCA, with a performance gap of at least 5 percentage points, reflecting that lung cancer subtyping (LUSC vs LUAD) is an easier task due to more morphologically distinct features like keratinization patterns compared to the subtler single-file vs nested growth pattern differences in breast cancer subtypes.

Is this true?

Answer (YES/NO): NO